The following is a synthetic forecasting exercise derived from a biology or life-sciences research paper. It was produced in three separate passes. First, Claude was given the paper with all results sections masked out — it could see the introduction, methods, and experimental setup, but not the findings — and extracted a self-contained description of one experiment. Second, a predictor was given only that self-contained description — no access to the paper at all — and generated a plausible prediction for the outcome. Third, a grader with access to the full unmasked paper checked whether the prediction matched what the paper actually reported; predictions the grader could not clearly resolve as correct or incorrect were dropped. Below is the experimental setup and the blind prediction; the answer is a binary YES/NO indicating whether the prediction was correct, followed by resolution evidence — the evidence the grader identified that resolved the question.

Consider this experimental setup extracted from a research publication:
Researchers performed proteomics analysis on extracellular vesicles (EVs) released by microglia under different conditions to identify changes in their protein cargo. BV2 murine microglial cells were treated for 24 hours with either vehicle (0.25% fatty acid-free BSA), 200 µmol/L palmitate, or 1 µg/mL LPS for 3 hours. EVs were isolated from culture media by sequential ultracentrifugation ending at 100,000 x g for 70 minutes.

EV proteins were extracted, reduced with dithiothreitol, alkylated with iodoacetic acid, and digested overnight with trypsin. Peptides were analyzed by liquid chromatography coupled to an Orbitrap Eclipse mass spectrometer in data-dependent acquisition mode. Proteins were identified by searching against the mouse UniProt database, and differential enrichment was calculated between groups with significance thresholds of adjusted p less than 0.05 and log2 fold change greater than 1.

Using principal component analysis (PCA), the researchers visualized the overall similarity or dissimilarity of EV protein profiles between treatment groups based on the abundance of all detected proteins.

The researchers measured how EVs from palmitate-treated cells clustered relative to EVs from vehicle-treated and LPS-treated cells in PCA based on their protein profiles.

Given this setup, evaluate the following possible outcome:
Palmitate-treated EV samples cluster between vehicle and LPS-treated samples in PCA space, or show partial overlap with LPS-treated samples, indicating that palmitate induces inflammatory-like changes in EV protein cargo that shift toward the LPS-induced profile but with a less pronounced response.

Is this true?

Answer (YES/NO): NO